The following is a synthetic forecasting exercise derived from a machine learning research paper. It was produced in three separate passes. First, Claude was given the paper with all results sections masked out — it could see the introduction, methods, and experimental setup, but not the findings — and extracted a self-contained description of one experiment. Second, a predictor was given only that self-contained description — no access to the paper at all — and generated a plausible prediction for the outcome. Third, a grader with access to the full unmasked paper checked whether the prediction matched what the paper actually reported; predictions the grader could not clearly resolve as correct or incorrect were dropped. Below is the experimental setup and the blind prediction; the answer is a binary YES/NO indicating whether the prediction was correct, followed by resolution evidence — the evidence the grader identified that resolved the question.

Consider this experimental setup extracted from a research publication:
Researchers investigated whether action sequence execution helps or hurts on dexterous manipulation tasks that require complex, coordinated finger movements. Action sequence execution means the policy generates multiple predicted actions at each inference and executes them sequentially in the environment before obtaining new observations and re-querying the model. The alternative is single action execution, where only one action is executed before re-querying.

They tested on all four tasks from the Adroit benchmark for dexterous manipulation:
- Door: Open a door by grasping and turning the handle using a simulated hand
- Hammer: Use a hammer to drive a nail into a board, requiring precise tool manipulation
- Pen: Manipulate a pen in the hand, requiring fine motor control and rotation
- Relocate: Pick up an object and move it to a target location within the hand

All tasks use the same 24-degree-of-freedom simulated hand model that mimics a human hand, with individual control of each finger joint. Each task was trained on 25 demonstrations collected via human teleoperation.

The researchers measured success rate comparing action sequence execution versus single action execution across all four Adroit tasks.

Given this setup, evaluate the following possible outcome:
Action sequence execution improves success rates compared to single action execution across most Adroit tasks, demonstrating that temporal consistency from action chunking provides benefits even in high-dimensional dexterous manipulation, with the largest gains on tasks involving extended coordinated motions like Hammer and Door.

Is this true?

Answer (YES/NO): NO